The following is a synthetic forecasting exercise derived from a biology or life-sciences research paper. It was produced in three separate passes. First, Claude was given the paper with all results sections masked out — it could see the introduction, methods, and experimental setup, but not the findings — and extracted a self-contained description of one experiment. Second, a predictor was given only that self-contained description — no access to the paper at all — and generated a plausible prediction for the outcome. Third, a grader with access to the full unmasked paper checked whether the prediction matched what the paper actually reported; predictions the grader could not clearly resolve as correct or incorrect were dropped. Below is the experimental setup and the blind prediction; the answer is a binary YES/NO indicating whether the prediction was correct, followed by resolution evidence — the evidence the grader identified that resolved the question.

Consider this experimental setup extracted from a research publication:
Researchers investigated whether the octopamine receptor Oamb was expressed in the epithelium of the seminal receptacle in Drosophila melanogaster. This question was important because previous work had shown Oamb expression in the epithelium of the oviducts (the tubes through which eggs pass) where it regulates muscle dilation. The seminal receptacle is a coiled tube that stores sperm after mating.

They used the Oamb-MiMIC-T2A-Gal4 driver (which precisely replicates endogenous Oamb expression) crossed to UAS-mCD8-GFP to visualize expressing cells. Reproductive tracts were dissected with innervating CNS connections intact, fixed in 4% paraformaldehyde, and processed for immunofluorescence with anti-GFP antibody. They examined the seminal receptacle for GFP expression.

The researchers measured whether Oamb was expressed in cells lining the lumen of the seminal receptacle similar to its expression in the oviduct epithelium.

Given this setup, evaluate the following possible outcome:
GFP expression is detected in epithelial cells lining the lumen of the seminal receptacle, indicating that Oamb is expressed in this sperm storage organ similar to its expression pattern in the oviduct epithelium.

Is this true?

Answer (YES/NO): YES